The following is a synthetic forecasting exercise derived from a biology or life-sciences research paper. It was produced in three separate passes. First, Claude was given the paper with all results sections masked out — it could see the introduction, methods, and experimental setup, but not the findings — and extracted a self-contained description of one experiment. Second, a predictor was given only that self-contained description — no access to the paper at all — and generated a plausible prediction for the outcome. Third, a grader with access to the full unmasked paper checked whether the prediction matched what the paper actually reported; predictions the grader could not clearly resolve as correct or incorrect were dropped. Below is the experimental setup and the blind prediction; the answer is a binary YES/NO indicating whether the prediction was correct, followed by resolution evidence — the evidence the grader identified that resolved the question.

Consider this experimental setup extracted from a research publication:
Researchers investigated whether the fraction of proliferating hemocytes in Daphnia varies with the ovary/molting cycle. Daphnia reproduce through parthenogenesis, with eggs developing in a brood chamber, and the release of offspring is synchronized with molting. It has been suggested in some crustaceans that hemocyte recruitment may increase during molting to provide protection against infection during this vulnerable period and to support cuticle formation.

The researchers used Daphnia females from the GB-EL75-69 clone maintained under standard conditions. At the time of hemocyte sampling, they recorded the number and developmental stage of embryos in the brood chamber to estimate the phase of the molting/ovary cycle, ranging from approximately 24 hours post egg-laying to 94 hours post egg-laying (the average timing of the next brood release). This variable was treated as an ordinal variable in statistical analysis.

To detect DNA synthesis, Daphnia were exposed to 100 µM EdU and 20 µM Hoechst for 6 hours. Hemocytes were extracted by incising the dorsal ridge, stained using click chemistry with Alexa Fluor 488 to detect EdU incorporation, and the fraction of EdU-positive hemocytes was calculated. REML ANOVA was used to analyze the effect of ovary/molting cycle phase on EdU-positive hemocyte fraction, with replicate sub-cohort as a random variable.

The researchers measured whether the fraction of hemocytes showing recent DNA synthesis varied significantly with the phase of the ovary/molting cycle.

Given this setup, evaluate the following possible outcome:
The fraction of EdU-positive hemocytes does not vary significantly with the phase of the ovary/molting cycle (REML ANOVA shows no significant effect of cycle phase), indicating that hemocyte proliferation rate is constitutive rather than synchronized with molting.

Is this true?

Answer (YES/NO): YES